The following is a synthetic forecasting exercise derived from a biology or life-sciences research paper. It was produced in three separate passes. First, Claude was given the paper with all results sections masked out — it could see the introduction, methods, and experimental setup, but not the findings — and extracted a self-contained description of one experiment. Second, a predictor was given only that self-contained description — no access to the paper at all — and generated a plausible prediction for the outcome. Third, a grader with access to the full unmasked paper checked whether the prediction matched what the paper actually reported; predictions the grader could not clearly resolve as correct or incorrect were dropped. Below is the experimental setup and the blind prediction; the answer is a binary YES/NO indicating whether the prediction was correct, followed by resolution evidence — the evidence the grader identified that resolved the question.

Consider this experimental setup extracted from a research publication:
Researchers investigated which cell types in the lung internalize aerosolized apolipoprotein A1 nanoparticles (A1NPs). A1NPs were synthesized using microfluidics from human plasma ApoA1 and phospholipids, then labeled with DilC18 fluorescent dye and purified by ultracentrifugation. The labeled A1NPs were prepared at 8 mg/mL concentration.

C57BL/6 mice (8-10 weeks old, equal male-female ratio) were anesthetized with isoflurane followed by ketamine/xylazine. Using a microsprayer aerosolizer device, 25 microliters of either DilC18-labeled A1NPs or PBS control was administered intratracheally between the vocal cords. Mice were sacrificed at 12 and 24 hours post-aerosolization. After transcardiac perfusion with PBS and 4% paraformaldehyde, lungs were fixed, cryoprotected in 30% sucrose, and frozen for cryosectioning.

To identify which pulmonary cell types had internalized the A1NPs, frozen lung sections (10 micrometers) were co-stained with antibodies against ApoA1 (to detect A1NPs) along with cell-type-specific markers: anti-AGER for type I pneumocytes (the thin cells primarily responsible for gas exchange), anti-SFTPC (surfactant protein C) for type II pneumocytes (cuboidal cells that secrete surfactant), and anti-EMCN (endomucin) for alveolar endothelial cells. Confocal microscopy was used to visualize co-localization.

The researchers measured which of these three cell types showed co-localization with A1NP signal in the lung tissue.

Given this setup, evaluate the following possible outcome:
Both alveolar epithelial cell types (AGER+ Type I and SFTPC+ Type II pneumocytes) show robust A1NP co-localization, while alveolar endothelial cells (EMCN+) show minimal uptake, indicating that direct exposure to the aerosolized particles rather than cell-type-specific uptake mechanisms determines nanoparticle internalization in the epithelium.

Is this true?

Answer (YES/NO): NO